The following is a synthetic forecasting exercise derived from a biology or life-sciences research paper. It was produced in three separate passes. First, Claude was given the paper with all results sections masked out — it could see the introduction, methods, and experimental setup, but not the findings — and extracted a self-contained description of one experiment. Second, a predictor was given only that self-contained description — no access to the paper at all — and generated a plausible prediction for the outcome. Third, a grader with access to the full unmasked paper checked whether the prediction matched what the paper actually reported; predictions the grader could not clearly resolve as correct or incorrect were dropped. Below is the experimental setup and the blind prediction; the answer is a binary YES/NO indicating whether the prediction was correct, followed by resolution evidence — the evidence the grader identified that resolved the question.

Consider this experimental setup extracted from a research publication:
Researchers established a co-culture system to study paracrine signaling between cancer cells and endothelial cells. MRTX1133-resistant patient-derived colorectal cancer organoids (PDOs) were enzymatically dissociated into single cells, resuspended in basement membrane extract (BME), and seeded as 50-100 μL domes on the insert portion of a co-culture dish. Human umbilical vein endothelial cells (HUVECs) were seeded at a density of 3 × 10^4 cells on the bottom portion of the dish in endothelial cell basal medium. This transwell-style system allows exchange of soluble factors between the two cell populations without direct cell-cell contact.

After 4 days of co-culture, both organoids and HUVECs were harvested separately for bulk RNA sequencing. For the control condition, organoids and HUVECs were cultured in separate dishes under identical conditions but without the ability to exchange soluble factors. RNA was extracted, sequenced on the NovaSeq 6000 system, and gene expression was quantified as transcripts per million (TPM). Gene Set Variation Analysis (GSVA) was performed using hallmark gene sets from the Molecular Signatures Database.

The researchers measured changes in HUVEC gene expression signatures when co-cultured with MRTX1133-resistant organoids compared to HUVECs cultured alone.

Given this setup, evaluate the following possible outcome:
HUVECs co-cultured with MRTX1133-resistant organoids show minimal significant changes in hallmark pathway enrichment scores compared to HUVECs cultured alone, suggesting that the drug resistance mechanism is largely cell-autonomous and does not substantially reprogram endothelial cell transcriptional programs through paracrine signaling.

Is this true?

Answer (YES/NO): NO